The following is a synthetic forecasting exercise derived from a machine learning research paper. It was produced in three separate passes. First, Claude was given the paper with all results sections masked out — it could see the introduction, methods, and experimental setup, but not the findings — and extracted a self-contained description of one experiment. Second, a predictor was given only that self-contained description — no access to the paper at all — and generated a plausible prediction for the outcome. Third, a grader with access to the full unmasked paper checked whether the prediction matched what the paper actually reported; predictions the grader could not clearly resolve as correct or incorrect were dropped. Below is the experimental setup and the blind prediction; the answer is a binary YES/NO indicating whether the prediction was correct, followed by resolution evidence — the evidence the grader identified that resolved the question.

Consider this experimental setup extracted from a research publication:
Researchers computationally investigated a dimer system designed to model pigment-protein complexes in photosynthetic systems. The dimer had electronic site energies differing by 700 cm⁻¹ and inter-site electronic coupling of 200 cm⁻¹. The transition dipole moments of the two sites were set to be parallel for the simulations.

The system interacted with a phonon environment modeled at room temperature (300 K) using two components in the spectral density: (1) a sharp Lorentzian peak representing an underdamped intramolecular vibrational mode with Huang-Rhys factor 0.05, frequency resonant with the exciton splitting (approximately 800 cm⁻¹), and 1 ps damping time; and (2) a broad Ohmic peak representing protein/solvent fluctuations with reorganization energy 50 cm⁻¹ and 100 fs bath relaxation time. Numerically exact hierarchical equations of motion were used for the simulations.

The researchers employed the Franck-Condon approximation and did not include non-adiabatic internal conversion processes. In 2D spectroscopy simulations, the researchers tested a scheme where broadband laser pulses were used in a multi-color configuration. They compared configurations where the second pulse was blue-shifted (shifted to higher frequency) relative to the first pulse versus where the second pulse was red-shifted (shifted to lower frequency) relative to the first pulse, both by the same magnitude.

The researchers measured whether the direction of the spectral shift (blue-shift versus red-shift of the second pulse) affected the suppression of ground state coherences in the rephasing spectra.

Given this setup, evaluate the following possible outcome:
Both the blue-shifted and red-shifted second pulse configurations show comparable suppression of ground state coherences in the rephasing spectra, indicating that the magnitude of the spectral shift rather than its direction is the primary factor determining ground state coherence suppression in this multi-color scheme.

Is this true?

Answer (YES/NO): NO